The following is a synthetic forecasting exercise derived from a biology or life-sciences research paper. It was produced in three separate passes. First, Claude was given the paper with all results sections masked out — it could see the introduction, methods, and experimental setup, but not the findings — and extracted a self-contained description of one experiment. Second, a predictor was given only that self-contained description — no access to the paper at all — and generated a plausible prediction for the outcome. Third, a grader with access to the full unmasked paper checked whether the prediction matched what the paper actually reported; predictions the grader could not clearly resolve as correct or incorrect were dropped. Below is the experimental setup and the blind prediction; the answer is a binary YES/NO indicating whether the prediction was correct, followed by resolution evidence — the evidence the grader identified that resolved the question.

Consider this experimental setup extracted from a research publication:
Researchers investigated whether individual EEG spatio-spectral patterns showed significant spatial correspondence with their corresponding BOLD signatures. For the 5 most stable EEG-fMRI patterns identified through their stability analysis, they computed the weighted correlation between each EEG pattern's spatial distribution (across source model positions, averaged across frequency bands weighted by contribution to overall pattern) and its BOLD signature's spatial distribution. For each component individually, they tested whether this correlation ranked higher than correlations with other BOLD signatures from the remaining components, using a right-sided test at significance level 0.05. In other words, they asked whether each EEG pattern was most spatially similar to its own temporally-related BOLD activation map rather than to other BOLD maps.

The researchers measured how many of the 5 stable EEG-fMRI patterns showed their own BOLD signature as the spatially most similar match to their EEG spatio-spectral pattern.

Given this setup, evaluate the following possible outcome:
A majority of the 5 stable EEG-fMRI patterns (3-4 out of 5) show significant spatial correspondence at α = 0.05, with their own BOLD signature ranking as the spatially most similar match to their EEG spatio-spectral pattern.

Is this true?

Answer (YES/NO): NO